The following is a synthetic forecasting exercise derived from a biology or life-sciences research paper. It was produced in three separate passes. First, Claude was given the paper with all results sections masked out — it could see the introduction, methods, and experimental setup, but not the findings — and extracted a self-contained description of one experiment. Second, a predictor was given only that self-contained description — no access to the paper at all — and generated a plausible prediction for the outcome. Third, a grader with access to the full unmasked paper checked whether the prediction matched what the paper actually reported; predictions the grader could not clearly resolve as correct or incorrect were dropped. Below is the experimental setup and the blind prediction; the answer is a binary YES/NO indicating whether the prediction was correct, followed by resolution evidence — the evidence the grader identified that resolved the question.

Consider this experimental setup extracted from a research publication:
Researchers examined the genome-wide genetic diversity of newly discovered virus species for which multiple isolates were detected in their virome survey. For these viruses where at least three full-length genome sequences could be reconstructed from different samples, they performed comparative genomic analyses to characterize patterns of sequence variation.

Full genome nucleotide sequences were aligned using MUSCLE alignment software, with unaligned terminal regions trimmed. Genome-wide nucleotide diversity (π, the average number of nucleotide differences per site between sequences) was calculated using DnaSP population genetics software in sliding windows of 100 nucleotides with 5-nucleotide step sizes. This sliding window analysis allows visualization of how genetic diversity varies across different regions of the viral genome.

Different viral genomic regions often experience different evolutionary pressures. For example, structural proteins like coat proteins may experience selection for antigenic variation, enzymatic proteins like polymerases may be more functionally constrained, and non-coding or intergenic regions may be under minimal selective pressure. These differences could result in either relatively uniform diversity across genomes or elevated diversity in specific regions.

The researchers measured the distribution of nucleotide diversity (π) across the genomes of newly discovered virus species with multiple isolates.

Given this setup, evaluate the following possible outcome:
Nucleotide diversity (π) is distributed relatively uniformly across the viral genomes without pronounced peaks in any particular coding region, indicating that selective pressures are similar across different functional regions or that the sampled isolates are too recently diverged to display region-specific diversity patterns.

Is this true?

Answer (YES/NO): YES